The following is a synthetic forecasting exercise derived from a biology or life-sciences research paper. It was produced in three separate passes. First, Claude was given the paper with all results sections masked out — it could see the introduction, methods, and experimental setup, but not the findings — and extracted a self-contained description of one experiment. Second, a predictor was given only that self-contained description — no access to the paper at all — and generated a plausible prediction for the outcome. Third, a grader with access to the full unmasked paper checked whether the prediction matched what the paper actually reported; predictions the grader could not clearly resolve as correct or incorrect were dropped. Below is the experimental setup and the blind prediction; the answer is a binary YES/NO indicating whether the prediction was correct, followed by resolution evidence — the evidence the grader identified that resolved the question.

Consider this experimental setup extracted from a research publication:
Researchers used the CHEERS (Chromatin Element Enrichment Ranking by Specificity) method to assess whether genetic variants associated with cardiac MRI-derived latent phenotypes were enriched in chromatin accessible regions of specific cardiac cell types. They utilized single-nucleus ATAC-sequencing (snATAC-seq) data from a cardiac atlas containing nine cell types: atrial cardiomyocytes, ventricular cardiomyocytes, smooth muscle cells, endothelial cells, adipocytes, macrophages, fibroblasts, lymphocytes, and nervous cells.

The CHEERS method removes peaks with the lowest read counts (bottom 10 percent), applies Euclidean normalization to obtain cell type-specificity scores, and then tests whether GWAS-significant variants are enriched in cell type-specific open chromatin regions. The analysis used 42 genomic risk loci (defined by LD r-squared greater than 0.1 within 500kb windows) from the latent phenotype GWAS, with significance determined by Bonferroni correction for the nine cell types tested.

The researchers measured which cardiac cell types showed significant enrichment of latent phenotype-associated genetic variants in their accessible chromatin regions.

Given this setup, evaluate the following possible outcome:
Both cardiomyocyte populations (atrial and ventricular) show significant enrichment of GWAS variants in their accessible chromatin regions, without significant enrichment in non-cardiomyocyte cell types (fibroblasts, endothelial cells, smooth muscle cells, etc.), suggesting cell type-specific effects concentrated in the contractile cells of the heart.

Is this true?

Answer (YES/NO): NO